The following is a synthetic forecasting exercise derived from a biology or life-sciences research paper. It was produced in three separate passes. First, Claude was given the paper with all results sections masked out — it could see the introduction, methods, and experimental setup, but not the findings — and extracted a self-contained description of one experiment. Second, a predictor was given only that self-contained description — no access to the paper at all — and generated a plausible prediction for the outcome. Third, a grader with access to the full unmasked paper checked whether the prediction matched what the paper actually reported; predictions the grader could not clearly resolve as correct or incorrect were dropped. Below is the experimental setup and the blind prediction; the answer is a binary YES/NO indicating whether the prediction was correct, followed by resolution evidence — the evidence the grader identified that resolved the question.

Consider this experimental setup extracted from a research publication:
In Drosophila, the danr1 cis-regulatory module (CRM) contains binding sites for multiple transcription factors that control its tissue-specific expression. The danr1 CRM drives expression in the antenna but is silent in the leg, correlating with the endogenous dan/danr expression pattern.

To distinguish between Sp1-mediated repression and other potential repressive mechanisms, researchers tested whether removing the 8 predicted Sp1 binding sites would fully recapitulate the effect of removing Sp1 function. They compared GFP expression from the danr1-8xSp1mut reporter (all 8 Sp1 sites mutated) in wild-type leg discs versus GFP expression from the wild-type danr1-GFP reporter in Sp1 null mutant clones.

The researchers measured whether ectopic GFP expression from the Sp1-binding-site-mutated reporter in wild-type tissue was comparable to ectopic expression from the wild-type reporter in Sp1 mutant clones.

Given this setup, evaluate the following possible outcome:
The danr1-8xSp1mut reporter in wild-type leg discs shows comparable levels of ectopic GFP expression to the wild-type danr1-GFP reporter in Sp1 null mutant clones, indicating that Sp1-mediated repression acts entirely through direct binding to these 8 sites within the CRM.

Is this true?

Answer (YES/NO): NO